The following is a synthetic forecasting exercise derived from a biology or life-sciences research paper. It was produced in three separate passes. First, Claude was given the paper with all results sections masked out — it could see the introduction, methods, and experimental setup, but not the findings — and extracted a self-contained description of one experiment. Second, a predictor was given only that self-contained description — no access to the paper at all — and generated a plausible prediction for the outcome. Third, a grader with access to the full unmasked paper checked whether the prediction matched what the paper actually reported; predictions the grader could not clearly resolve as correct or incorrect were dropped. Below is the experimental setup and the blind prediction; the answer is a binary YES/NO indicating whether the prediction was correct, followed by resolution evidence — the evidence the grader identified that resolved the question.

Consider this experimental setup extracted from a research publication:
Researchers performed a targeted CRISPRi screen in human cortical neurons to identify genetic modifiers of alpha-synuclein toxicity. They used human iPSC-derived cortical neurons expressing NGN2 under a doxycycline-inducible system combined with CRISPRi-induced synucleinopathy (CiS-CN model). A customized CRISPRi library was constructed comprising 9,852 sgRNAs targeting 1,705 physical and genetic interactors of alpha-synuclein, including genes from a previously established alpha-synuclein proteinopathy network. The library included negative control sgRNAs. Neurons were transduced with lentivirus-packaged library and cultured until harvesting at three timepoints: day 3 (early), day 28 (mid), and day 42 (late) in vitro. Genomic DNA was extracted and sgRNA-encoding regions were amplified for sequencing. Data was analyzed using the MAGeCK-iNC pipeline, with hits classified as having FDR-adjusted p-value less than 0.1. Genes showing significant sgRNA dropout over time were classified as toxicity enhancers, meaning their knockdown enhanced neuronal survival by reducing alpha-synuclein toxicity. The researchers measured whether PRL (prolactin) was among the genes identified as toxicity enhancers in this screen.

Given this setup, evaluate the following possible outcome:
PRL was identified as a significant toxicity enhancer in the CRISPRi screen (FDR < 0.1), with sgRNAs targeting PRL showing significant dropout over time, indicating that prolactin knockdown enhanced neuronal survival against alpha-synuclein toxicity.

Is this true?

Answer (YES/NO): NO